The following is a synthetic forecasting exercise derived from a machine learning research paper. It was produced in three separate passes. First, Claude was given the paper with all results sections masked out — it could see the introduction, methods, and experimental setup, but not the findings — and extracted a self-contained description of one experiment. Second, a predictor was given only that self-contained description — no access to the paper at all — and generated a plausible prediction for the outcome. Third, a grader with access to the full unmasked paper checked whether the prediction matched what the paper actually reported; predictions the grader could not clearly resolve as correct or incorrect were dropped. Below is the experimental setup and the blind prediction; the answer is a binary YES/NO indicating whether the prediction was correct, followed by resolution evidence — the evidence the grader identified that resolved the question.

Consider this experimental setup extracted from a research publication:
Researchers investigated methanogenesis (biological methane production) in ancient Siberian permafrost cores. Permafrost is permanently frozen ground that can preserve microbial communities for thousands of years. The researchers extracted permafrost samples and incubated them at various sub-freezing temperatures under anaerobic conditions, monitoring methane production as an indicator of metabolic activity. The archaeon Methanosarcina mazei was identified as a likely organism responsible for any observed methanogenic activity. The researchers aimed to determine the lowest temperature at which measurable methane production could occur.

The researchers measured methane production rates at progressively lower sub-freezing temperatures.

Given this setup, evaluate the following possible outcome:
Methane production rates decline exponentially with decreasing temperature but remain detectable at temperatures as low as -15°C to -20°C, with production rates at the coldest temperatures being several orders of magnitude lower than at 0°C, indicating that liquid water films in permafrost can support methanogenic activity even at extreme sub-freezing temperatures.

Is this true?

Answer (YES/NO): YES